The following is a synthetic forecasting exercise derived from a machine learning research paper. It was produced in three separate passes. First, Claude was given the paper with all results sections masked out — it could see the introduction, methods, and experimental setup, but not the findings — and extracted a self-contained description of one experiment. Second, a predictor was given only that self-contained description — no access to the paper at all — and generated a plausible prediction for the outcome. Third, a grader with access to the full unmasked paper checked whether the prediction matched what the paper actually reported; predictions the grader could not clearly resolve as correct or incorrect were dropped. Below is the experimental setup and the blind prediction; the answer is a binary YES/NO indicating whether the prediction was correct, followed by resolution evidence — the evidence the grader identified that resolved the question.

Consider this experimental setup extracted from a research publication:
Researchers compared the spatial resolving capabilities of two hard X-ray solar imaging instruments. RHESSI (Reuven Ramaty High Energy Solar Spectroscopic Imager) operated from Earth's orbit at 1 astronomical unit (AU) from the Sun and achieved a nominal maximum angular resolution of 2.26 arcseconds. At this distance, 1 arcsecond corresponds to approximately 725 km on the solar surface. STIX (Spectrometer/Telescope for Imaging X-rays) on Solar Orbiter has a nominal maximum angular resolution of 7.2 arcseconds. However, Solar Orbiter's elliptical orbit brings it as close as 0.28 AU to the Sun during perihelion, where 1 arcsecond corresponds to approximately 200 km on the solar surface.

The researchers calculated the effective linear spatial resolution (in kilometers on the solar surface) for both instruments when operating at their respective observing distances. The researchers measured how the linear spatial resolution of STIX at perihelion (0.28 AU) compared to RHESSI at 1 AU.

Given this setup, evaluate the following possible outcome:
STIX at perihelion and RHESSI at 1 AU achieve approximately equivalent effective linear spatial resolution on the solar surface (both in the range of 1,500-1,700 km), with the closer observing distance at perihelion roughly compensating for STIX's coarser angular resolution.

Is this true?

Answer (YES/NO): NO